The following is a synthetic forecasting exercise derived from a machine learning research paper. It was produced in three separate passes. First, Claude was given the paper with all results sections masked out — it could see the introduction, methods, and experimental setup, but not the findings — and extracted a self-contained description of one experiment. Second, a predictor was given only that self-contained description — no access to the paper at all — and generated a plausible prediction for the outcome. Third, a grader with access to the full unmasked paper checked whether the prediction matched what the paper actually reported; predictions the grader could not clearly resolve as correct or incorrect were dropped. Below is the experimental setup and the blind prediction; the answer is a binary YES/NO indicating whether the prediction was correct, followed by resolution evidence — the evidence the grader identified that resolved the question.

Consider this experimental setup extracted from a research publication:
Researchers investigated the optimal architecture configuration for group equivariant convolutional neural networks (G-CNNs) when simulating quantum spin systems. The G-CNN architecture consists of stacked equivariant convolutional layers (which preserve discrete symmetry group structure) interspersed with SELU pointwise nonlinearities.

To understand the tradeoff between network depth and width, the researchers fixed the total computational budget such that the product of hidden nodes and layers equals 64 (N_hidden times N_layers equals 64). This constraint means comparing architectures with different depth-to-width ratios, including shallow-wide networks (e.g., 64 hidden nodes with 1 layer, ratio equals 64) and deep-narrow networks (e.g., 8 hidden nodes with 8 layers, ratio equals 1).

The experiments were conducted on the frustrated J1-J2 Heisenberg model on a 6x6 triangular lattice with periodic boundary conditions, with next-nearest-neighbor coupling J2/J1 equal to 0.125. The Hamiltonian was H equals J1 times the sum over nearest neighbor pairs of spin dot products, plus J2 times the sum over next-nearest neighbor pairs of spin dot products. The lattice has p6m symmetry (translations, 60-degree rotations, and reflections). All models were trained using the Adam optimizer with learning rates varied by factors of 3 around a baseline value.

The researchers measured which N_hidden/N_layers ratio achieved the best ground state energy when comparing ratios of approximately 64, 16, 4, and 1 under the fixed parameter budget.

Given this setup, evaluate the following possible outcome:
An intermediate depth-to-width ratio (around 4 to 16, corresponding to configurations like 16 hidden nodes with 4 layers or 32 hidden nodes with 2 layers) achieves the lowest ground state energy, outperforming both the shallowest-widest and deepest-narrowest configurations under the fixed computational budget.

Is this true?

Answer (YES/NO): YES